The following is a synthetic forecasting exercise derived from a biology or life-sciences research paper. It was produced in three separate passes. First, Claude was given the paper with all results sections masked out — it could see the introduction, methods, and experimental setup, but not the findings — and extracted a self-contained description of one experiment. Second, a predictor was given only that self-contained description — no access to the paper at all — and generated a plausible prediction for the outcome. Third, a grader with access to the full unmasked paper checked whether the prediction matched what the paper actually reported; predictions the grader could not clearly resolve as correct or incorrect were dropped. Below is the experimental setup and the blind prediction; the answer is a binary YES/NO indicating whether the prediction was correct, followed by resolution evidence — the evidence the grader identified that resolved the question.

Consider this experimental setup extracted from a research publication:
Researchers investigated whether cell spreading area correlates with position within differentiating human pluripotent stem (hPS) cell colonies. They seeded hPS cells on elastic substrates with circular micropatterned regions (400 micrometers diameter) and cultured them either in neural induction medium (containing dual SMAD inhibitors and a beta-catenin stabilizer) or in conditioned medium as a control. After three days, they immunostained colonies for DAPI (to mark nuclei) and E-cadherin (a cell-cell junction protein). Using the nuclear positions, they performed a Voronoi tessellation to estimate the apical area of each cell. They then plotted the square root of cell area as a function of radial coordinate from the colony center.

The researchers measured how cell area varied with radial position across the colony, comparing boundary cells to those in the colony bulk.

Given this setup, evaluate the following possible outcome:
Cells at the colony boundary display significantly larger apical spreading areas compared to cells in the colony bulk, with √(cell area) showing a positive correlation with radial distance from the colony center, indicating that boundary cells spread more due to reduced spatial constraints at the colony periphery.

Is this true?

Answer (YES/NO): YES